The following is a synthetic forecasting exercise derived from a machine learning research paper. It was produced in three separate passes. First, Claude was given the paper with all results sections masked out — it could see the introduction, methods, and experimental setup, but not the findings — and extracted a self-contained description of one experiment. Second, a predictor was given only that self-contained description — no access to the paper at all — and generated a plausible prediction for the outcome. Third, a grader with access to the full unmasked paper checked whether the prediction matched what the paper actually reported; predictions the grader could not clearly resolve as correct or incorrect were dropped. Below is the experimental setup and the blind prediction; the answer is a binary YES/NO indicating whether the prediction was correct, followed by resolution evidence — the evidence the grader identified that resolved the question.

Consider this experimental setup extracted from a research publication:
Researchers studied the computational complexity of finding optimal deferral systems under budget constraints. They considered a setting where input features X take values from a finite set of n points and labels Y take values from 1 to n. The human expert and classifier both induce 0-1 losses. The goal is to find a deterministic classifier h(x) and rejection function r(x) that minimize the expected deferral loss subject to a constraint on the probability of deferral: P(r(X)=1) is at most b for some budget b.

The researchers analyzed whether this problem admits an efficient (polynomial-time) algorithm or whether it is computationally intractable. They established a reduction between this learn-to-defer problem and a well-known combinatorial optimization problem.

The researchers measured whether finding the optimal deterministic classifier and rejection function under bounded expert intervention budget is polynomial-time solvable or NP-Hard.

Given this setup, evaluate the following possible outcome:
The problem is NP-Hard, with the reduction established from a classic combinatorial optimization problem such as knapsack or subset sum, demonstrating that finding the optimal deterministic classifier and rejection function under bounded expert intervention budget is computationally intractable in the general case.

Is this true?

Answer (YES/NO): YES